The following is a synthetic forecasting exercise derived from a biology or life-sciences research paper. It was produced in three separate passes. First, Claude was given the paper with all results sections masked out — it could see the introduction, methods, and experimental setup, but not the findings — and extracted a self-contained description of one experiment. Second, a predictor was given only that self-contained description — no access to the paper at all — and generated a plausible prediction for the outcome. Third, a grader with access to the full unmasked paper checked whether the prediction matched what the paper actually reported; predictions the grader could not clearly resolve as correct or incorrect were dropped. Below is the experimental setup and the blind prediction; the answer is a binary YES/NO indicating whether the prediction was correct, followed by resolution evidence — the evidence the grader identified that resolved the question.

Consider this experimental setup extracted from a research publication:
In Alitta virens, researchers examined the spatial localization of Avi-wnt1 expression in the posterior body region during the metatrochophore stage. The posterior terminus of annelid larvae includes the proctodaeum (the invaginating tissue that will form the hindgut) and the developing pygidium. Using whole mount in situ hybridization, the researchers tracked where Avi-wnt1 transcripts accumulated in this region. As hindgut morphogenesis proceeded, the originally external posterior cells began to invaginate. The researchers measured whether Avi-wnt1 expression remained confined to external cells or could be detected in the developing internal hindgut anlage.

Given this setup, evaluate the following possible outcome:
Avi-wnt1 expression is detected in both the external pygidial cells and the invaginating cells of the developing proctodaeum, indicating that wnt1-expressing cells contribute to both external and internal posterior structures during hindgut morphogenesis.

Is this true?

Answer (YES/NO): YES